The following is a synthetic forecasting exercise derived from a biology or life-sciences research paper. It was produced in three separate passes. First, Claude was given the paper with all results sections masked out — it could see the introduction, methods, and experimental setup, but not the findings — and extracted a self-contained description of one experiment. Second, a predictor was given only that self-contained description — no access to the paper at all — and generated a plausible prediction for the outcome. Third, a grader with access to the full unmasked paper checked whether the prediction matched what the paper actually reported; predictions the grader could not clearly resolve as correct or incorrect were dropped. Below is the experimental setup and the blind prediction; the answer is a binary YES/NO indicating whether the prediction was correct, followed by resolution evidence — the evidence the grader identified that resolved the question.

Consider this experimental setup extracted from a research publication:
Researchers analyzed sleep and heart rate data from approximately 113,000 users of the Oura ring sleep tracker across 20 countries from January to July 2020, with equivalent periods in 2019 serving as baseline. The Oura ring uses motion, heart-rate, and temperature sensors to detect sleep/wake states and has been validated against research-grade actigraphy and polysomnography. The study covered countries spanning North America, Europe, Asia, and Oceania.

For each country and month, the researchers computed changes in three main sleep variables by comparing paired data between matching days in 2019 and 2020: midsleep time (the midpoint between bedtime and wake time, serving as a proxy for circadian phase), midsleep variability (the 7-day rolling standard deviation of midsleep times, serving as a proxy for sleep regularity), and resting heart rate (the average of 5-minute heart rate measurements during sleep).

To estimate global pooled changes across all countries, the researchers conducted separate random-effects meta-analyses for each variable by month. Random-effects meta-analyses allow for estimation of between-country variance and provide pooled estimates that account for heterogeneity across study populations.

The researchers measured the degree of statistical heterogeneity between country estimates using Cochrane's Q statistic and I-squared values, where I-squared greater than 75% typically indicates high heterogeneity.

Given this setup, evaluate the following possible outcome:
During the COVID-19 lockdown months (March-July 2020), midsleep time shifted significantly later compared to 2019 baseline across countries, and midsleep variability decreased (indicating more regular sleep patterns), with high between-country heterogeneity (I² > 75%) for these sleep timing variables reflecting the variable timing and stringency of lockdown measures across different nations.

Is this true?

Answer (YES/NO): YES